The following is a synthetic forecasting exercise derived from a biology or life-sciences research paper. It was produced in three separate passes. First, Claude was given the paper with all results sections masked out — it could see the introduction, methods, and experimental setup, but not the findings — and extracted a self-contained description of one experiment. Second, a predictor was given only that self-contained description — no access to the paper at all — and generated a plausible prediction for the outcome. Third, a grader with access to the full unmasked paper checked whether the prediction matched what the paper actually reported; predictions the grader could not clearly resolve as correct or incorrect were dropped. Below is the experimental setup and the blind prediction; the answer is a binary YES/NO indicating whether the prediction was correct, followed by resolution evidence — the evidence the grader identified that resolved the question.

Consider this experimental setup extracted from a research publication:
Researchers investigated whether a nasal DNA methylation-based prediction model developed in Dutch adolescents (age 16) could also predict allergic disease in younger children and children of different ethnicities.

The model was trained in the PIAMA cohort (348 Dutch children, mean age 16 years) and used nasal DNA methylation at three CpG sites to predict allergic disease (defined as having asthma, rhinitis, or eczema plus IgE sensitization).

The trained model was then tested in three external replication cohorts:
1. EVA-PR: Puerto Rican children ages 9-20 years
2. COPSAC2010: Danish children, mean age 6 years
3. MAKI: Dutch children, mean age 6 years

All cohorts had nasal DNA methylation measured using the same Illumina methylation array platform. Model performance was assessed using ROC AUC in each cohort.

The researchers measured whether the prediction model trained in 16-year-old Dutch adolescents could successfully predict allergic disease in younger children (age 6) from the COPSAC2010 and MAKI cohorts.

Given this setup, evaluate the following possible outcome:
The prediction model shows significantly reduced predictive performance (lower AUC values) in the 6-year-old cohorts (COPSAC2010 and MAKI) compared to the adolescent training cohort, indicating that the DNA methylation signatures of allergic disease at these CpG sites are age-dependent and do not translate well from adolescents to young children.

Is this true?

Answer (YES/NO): YES